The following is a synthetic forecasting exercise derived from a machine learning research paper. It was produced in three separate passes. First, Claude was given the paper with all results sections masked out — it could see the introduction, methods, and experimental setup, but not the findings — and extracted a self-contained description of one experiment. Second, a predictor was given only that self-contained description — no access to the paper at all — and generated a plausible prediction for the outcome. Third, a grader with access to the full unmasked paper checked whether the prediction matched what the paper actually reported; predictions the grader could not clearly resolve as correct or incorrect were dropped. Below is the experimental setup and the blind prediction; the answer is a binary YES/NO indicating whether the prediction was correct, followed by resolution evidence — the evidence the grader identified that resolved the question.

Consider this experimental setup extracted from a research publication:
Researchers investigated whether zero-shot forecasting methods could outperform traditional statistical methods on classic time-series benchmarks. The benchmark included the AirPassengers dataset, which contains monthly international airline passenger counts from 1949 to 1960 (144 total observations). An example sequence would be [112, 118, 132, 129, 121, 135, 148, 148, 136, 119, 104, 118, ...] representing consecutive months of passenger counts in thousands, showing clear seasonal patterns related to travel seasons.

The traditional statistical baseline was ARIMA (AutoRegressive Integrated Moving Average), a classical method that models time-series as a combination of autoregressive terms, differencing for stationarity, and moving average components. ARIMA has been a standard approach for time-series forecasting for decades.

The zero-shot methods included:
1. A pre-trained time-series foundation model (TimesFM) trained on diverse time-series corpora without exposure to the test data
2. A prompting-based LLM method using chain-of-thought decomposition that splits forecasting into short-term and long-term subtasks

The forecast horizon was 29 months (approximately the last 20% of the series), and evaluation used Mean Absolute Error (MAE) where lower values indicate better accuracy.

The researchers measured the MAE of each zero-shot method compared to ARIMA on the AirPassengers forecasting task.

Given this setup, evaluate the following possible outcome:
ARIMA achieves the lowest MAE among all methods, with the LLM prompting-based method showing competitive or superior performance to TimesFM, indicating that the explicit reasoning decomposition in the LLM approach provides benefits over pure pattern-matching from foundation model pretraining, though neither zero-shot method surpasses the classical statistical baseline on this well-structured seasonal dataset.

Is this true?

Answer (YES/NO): NO